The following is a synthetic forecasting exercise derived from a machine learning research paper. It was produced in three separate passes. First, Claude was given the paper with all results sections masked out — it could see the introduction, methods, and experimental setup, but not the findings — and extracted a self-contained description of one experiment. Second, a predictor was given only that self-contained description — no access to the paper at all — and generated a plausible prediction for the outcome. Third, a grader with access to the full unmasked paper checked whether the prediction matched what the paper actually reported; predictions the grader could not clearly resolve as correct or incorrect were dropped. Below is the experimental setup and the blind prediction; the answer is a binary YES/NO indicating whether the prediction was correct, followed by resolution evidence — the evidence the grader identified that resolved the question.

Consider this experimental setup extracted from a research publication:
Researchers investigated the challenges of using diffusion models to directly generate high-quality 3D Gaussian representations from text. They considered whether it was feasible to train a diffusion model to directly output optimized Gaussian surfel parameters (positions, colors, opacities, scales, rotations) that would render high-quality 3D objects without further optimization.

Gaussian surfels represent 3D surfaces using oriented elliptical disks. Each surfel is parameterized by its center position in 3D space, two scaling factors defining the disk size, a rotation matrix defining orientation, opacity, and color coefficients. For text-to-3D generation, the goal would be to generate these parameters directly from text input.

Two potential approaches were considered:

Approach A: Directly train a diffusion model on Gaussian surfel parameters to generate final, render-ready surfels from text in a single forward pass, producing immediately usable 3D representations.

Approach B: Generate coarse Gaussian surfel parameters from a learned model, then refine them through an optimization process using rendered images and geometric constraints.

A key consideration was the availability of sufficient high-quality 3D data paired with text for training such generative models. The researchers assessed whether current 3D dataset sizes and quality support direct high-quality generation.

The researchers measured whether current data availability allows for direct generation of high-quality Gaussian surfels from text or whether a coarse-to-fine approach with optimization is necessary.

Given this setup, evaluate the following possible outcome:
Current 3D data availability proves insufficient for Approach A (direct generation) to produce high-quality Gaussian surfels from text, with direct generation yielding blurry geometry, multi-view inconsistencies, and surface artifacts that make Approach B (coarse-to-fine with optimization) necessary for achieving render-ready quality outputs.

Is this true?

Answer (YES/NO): NO